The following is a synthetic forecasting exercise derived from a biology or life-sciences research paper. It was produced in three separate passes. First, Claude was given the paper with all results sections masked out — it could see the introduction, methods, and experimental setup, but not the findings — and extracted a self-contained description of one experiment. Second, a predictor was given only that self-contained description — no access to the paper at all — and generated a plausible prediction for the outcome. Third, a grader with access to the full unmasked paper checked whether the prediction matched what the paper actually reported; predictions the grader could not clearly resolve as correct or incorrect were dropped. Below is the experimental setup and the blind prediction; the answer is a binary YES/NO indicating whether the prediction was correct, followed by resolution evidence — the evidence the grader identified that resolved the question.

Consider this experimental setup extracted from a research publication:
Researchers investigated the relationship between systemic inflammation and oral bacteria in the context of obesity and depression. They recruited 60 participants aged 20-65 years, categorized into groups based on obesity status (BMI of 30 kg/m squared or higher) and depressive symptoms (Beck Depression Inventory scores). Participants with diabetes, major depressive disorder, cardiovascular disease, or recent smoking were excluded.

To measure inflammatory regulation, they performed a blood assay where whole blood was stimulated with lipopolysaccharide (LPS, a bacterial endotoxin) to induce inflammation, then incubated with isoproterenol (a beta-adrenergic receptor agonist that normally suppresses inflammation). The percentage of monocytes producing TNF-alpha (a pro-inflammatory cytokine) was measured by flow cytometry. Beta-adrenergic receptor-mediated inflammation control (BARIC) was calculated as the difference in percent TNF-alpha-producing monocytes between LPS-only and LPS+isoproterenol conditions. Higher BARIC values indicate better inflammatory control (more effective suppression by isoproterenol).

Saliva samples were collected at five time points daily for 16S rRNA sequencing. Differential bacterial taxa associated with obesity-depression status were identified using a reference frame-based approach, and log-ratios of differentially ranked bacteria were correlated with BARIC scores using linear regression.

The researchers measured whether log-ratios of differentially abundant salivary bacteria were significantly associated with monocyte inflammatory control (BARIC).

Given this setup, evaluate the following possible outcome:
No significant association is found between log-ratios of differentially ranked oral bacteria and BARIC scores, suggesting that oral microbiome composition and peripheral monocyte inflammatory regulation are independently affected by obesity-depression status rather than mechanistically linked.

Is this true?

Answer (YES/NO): YES